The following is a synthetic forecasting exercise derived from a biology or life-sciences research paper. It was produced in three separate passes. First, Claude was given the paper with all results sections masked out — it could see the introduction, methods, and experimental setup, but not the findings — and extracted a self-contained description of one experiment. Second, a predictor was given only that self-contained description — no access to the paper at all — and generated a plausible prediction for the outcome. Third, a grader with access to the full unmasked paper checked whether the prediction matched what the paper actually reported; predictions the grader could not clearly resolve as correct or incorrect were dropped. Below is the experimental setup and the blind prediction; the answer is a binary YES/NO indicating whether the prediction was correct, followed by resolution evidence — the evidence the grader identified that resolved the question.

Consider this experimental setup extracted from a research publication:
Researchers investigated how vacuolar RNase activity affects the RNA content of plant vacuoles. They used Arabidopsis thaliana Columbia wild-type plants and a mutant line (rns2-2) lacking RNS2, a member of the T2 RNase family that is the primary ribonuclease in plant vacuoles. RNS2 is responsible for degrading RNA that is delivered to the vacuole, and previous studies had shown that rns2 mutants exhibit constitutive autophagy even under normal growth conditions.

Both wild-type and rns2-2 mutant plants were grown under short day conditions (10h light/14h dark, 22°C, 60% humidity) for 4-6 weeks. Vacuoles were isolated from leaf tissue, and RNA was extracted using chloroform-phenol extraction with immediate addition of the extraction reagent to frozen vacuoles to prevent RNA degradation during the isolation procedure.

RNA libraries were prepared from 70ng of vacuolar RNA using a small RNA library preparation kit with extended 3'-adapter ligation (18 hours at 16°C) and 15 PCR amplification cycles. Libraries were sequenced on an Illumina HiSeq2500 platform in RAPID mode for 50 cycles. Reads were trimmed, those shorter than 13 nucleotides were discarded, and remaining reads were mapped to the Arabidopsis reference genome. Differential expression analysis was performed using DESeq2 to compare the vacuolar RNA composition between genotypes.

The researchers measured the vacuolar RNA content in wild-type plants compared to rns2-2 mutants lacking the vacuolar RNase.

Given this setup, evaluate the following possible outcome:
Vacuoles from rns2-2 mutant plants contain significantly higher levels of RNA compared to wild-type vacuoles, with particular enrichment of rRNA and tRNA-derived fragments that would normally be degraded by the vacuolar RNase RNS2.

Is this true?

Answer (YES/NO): NO